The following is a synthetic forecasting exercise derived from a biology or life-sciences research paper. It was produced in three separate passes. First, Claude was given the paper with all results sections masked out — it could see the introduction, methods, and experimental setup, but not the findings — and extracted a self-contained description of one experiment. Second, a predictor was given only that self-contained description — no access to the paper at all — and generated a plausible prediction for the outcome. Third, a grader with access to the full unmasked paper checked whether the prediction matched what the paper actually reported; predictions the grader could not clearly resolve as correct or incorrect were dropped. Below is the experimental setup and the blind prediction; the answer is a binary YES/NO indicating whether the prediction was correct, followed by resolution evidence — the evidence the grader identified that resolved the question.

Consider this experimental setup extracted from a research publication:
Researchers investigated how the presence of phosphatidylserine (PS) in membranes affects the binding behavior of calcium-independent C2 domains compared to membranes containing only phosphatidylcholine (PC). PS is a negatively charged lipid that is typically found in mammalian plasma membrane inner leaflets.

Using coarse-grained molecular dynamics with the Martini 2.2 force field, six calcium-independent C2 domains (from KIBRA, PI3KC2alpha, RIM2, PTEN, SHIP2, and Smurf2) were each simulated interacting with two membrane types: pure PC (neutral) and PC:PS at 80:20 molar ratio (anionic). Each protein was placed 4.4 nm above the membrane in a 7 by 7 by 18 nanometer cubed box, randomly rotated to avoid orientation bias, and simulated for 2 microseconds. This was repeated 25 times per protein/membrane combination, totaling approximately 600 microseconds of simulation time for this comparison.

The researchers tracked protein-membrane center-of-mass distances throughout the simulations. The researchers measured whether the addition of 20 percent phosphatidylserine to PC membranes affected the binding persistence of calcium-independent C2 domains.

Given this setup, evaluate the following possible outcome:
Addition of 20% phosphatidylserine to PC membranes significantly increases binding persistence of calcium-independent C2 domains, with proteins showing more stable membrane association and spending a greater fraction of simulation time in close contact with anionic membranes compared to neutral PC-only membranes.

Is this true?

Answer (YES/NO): YES